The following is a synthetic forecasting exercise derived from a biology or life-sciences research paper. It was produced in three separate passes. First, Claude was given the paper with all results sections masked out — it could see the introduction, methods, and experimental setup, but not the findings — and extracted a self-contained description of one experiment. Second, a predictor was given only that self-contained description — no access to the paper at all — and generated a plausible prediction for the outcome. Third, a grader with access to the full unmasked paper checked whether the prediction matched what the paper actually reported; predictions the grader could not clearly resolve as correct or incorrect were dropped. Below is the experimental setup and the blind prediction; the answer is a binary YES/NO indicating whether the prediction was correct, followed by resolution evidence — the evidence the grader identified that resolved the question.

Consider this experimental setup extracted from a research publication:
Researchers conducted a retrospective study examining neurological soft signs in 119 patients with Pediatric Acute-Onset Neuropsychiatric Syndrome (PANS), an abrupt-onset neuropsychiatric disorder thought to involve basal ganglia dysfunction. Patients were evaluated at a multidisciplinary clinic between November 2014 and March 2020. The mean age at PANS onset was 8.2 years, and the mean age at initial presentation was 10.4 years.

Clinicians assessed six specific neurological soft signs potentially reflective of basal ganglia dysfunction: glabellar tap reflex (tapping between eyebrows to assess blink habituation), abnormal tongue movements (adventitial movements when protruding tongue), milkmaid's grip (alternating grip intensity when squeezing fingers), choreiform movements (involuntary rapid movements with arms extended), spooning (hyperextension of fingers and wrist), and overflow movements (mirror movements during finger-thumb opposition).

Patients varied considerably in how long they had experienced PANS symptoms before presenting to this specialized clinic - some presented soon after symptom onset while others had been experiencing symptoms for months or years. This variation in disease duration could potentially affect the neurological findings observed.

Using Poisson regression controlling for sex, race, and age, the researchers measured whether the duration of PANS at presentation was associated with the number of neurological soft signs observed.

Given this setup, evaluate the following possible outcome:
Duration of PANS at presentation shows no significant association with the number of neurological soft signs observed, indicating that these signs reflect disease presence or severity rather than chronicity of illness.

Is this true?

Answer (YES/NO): YES